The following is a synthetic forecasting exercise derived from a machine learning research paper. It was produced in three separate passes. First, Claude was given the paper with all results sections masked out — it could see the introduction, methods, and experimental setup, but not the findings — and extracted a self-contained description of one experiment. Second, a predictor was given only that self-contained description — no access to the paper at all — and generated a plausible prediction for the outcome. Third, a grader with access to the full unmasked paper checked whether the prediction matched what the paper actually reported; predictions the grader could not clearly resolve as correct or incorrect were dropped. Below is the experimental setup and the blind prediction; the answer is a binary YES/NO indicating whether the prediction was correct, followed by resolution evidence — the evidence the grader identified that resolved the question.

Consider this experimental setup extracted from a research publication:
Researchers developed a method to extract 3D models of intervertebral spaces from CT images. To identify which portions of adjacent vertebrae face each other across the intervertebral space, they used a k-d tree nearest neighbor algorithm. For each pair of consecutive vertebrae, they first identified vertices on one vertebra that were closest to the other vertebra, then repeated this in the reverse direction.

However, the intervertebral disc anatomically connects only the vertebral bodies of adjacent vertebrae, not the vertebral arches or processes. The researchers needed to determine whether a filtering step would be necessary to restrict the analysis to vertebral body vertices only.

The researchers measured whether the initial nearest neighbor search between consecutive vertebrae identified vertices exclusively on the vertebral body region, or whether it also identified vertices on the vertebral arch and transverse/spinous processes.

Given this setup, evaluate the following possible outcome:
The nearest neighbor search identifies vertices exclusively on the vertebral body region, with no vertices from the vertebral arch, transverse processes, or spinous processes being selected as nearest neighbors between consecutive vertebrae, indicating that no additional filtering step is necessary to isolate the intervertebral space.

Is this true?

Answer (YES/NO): NO